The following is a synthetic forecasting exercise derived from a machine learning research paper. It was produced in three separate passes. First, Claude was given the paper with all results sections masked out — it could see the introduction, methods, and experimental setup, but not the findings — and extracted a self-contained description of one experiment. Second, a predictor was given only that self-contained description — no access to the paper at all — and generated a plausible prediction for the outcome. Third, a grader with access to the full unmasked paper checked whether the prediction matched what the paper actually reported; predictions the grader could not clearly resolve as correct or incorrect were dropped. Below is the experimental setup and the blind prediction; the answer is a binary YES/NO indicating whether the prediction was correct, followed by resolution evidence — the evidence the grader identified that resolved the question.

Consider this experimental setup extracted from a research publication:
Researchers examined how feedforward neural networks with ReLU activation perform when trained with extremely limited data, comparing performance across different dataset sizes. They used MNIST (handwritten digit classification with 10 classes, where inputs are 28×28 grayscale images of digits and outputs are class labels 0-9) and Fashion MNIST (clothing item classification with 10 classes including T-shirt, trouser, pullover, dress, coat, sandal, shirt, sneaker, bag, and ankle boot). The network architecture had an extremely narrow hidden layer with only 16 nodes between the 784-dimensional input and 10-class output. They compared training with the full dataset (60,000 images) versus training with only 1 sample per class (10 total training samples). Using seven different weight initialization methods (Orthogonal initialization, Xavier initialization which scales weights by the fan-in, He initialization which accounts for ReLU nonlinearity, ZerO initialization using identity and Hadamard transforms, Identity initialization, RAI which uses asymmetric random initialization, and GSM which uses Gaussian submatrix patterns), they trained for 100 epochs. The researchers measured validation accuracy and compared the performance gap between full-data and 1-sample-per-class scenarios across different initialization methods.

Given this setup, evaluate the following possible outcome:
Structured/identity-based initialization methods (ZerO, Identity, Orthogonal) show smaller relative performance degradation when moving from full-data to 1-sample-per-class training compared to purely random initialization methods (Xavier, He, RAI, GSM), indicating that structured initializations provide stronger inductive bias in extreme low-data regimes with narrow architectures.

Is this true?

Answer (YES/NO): NO